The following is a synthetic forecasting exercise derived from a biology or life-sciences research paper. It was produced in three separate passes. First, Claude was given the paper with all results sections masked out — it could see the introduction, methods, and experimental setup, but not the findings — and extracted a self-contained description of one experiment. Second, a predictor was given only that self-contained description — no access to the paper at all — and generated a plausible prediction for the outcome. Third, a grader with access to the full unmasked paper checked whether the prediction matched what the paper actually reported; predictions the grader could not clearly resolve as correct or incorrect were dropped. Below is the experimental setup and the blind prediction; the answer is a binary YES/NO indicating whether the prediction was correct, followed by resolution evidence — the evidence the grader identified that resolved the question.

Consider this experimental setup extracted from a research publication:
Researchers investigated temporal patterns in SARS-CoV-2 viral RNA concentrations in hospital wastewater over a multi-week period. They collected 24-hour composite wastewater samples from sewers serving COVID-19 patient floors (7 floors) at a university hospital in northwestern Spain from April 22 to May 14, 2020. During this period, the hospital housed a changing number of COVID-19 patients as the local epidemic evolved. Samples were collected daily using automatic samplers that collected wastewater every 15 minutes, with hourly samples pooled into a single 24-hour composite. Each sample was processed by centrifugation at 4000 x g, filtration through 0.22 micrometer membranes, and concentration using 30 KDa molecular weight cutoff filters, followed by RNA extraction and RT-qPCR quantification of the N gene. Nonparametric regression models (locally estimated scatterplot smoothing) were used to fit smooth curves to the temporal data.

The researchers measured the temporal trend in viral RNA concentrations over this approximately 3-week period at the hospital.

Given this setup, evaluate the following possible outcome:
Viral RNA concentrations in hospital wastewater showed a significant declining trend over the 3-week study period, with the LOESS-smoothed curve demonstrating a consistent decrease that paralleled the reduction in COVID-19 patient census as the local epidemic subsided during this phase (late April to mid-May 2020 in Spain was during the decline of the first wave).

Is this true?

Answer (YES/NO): YES